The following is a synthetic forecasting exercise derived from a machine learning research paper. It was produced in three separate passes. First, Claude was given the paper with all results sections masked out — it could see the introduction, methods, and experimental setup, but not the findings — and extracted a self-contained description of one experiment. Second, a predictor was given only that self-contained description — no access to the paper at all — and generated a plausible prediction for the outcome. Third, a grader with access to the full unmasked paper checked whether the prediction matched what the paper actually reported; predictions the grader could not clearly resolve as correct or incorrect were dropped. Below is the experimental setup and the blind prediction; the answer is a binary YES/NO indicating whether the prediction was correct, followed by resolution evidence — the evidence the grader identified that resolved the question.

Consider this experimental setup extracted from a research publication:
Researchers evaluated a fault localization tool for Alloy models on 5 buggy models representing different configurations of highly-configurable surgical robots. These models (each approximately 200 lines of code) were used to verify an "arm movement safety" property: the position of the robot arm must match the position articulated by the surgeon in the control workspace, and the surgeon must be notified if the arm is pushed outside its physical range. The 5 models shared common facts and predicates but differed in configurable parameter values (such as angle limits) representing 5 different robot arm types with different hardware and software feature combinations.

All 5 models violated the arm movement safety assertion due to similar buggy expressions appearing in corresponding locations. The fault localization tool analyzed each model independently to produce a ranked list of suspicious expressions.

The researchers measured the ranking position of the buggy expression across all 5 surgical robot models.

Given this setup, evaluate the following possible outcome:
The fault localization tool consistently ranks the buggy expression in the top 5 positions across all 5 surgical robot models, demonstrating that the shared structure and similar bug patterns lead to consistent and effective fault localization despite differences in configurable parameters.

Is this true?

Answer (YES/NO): YES